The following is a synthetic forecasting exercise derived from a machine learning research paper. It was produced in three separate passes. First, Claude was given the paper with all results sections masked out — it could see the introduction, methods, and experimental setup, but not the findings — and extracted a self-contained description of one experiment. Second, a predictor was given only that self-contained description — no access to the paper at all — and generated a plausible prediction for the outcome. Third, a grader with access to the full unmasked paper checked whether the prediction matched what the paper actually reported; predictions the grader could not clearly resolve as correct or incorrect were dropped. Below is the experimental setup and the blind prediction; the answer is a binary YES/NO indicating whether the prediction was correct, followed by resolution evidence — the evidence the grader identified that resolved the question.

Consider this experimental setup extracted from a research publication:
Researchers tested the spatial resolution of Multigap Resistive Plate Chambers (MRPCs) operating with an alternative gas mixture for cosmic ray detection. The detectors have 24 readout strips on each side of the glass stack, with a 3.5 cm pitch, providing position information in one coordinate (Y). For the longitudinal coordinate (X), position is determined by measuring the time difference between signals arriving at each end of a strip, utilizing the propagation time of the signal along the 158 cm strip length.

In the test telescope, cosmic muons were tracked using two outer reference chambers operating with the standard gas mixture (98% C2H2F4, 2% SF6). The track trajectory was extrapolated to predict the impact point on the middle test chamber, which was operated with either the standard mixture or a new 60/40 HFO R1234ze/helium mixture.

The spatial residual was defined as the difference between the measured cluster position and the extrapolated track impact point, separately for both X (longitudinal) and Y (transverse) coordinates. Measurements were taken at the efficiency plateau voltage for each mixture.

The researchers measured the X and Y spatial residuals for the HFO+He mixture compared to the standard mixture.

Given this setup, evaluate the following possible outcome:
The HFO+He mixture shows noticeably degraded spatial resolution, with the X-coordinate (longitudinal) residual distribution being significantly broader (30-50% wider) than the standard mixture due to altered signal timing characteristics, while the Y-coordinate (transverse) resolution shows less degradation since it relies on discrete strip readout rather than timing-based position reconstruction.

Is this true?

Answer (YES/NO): NO